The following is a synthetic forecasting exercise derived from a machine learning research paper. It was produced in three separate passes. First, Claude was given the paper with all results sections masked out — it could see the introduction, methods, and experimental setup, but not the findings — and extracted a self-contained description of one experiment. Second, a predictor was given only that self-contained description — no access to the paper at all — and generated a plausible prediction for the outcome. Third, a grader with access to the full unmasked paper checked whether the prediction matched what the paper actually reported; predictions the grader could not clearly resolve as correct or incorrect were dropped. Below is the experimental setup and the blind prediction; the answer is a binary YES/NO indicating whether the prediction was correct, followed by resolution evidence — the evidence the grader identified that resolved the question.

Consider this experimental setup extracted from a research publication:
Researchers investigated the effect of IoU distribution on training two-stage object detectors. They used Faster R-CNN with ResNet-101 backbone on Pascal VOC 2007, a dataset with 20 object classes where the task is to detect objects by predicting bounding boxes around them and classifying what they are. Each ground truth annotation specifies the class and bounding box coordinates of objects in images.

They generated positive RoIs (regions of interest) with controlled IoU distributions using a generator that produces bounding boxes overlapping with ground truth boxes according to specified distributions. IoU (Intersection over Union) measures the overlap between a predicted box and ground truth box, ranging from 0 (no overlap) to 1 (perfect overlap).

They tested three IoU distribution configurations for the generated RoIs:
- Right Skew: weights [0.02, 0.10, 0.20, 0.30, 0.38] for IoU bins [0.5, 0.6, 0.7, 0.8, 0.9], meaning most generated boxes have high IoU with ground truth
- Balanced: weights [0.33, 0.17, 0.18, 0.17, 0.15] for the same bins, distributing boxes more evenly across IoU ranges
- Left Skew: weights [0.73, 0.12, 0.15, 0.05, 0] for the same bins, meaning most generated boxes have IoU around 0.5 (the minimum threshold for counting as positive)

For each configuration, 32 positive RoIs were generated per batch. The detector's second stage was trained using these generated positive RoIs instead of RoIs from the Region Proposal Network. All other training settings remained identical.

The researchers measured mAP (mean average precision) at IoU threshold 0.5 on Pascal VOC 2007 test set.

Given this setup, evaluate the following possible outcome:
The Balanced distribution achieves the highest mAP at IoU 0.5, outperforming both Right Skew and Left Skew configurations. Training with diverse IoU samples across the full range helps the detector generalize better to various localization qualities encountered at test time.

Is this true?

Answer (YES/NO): NO